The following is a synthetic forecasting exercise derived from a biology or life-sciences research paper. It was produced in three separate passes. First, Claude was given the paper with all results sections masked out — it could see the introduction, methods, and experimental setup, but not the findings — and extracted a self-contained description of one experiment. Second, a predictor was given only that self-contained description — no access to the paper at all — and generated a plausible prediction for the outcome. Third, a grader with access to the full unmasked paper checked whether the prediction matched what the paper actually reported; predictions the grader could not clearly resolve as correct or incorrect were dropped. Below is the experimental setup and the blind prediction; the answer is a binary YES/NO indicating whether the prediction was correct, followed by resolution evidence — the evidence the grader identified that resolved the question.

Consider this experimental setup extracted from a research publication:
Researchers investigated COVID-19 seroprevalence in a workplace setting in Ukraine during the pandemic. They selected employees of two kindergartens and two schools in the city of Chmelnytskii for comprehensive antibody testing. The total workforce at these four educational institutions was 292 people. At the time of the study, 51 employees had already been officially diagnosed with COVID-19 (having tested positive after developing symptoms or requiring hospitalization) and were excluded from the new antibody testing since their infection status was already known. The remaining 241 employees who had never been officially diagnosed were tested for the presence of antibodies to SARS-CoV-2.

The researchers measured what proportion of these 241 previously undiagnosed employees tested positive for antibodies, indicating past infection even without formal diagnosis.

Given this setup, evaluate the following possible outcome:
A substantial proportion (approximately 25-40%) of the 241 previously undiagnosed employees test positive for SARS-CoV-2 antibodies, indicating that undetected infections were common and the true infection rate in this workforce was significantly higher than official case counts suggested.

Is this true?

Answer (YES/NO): NO